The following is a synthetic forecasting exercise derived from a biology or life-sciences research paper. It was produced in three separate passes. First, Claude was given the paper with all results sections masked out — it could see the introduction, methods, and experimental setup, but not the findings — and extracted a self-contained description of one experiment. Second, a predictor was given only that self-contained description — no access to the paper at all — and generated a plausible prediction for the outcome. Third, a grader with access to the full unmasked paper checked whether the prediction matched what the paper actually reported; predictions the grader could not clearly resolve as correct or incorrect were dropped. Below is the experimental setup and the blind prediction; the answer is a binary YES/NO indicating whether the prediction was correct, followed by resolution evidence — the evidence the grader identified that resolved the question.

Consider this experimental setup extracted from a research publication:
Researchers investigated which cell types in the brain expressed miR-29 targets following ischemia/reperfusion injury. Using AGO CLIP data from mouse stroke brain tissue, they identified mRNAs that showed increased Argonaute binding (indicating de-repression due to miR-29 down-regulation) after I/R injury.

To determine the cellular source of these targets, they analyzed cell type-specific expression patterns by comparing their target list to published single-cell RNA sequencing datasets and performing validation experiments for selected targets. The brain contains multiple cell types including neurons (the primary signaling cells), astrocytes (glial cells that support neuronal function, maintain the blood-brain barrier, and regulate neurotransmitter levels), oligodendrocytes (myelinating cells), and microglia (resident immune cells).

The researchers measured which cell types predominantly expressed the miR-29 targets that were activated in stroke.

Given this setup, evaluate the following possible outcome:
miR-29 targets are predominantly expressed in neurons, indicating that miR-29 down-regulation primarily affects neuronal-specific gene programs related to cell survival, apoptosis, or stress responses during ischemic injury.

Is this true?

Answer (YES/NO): NO